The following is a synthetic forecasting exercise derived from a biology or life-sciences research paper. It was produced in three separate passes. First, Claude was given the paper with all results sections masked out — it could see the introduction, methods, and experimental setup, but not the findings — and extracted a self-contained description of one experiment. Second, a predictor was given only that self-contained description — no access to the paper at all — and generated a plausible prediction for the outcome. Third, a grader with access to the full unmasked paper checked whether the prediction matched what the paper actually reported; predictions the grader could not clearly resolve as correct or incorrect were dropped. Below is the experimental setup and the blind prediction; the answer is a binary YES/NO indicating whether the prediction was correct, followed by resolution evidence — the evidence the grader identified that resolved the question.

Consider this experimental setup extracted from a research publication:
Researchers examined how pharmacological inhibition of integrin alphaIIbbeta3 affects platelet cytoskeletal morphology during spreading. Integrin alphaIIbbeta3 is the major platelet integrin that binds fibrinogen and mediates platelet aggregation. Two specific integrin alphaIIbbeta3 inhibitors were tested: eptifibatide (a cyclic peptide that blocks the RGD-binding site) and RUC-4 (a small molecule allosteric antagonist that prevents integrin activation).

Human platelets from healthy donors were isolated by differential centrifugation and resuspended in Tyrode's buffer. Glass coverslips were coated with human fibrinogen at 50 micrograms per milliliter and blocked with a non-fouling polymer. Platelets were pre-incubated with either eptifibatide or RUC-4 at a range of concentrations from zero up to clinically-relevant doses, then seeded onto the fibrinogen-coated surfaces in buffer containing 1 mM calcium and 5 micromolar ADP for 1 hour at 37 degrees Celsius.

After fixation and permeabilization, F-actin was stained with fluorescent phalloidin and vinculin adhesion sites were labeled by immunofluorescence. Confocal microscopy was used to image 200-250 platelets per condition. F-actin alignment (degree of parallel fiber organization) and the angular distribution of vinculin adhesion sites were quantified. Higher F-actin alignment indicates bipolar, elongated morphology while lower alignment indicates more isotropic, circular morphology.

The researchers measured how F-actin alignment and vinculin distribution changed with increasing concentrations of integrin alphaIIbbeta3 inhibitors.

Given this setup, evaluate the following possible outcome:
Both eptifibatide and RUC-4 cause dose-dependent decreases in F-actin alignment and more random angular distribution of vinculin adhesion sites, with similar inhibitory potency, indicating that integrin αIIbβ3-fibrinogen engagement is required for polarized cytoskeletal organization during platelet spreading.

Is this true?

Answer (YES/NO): NO